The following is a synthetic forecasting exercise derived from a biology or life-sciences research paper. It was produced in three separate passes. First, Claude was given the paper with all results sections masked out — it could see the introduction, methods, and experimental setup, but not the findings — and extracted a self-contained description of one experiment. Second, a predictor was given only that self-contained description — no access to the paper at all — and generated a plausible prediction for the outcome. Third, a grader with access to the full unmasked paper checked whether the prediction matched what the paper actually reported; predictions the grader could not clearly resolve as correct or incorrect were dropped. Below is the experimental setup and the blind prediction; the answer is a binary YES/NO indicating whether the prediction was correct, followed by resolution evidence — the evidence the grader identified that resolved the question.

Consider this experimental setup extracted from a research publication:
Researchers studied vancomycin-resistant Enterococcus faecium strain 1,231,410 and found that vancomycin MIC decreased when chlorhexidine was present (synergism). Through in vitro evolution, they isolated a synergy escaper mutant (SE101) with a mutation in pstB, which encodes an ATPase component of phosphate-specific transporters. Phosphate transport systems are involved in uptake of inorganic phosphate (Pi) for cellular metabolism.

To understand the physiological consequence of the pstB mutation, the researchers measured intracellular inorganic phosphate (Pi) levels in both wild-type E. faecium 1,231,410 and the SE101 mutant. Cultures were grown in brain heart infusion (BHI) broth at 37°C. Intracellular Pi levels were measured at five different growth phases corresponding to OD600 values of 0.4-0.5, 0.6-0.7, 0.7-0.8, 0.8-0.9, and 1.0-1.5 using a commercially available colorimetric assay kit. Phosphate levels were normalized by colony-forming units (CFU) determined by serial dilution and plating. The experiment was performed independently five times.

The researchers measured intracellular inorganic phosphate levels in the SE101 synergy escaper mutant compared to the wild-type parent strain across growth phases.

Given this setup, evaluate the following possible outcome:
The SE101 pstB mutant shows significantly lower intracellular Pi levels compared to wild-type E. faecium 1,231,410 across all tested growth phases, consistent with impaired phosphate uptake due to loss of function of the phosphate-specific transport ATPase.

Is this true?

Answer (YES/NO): NO